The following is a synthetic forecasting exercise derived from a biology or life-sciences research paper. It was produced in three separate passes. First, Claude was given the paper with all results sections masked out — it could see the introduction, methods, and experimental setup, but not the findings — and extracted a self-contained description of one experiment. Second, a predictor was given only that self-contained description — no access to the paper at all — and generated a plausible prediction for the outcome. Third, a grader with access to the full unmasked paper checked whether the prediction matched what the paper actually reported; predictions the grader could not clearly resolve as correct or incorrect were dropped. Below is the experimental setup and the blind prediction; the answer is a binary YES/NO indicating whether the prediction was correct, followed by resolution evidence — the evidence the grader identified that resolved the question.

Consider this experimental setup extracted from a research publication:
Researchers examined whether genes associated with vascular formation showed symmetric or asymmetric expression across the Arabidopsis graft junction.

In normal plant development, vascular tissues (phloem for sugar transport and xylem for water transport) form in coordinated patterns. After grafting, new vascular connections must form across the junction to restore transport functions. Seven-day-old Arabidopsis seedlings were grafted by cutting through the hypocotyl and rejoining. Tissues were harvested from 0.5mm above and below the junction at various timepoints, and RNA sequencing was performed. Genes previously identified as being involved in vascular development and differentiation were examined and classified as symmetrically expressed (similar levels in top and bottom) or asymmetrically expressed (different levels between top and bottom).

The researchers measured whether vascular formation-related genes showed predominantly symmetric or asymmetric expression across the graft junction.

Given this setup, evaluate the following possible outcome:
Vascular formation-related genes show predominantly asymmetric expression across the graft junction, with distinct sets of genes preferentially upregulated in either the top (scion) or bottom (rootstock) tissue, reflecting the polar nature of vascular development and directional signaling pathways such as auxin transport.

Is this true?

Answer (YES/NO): NO